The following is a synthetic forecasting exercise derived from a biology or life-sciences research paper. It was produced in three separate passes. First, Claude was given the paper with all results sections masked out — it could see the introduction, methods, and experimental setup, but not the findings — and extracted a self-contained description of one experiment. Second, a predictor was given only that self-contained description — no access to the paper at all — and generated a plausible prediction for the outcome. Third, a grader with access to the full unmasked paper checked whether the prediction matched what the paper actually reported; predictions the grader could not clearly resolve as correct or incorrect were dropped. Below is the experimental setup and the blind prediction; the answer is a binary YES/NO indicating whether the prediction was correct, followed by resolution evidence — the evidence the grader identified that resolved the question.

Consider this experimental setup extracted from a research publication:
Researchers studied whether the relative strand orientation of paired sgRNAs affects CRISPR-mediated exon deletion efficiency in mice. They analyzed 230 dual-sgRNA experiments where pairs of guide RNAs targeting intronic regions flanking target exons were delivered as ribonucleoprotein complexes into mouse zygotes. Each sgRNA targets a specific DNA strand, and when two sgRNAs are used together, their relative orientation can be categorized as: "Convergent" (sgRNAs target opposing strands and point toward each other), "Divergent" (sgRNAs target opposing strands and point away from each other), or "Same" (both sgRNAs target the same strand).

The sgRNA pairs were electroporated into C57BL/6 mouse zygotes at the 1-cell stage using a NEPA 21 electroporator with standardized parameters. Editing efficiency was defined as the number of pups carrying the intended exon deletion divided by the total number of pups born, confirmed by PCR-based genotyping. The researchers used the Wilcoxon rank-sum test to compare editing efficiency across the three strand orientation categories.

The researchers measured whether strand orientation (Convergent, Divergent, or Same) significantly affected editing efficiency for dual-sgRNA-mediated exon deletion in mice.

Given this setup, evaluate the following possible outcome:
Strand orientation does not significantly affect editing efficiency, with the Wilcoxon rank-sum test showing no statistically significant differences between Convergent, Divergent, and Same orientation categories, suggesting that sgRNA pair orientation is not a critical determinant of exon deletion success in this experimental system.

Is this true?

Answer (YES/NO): YES